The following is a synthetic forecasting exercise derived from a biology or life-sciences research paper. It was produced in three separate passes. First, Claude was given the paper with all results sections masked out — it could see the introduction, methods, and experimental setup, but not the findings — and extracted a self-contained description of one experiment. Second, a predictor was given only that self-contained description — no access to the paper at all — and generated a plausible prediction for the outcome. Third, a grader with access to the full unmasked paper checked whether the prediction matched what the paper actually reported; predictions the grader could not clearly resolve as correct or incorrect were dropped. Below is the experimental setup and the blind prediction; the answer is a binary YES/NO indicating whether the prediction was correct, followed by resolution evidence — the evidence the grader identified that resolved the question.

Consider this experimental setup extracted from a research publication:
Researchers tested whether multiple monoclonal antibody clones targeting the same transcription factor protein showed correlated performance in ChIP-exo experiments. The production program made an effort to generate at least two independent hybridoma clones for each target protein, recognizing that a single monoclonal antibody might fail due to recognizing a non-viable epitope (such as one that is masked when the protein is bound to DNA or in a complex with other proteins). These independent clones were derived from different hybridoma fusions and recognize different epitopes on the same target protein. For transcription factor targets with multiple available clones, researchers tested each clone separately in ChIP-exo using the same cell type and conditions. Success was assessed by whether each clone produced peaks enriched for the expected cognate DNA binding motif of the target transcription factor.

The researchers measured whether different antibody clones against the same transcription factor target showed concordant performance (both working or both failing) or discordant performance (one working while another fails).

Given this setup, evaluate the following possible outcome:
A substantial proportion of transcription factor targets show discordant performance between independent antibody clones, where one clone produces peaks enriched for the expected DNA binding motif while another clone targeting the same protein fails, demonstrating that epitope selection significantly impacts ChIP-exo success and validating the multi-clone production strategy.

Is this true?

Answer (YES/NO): YES